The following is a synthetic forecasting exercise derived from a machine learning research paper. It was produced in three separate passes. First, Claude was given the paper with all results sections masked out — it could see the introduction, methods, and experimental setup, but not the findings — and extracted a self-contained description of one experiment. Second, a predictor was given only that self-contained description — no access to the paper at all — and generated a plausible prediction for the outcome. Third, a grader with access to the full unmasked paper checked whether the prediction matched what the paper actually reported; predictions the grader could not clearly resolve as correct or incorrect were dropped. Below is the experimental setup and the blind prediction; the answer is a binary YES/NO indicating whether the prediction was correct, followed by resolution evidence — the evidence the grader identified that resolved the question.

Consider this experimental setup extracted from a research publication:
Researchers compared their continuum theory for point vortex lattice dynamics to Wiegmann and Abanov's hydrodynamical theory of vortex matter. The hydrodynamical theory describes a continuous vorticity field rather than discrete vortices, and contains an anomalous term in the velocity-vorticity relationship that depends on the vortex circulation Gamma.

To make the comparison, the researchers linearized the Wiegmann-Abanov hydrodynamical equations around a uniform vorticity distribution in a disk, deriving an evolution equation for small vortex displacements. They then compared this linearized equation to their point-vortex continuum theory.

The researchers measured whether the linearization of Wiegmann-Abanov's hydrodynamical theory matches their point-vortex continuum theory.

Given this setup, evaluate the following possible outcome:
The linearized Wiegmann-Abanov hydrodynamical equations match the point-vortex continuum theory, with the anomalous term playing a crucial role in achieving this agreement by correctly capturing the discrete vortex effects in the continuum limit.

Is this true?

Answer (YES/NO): NO